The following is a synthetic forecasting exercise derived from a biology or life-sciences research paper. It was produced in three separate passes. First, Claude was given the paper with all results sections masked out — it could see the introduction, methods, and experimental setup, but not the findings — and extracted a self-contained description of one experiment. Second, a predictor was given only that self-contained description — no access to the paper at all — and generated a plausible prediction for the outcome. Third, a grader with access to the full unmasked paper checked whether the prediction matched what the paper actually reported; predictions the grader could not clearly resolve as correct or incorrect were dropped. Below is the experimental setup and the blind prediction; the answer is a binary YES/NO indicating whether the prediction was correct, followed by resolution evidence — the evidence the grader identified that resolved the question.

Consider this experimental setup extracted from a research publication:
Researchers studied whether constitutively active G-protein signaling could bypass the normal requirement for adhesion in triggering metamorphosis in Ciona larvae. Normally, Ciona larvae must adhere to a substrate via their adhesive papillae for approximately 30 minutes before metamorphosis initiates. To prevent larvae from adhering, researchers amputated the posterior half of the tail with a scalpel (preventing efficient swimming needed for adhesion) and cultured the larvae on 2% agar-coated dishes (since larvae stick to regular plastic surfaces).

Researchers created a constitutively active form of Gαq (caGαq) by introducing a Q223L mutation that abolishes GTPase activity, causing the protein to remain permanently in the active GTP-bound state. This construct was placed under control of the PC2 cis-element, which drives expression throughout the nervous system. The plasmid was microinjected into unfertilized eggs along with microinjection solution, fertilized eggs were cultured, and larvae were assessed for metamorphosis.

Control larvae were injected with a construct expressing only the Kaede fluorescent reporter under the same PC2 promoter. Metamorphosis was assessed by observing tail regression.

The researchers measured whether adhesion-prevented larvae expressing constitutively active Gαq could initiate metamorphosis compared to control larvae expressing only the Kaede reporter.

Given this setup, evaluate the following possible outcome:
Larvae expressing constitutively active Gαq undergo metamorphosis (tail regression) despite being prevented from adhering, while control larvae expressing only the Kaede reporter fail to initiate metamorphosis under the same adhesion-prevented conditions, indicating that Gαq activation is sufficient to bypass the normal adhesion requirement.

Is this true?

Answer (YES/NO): YES